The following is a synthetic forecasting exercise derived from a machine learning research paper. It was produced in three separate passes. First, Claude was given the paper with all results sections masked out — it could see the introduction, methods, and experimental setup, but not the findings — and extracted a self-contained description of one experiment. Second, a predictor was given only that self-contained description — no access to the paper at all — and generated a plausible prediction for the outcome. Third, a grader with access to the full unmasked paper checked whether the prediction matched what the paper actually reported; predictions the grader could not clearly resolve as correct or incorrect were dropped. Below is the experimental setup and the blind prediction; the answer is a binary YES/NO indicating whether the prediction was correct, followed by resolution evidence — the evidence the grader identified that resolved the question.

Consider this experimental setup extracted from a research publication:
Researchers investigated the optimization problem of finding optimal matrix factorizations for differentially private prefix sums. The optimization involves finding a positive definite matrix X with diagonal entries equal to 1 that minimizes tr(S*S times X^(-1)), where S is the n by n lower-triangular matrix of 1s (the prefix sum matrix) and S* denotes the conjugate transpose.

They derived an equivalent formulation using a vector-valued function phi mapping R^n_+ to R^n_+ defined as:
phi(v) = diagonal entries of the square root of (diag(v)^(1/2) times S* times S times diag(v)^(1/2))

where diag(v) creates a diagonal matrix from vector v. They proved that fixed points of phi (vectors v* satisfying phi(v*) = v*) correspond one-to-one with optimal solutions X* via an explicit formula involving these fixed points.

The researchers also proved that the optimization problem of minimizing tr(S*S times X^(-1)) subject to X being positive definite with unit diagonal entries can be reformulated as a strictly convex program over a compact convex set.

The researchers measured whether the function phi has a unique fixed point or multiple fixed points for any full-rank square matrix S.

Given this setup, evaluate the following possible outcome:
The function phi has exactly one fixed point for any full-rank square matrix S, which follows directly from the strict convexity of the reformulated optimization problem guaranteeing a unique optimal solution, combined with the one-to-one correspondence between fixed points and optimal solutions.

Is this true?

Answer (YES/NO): YES